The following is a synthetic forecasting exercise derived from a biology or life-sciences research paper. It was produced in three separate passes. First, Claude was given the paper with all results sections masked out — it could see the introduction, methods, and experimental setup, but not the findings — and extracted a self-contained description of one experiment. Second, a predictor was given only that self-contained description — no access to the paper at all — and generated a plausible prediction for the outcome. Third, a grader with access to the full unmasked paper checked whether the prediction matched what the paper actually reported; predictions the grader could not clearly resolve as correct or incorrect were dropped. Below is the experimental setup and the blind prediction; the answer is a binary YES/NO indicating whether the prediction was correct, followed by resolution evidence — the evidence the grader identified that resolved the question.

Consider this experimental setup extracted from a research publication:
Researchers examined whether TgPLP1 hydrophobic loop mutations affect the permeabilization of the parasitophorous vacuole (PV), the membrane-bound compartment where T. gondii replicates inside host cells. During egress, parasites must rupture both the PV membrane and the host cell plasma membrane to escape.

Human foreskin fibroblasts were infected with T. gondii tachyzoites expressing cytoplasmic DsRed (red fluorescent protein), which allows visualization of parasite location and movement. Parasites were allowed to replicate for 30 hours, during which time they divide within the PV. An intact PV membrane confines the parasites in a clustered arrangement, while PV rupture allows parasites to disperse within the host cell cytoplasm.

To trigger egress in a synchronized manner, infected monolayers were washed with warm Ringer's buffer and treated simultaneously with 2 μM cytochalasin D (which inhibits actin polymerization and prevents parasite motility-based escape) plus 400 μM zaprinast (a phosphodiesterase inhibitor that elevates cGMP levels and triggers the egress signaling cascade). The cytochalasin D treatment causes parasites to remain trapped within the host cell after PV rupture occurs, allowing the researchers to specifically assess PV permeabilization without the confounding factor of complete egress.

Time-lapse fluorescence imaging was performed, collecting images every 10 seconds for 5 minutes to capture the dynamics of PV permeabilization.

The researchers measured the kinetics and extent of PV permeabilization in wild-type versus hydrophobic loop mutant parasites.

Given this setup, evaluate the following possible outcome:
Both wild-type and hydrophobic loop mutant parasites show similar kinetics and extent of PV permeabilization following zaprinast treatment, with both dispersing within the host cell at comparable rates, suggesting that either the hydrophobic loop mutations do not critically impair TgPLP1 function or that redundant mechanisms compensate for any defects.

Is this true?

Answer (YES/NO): NO